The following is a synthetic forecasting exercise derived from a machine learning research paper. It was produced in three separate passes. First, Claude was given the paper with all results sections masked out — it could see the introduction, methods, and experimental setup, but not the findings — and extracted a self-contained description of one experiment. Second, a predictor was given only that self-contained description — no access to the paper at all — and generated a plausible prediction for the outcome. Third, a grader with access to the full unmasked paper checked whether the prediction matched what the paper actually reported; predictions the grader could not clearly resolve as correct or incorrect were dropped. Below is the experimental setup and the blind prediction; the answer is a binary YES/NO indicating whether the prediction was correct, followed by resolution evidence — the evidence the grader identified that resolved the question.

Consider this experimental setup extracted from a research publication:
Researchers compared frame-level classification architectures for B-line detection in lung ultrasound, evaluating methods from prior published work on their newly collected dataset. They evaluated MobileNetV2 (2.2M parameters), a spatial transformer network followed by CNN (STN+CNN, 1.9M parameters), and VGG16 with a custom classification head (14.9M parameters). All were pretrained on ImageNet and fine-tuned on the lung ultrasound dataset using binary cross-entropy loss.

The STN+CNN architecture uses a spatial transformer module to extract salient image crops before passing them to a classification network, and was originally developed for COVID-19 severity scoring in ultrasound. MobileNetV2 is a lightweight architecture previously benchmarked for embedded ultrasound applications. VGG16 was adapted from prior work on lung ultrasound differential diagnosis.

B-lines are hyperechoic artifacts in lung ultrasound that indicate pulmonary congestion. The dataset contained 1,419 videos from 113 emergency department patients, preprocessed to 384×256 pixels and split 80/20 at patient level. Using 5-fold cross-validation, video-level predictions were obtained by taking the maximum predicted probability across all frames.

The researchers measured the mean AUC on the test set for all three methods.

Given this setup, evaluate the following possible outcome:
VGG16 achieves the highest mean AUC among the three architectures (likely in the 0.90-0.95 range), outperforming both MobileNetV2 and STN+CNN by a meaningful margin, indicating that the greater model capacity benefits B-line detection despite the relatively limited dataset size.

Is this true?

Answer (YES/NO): NO